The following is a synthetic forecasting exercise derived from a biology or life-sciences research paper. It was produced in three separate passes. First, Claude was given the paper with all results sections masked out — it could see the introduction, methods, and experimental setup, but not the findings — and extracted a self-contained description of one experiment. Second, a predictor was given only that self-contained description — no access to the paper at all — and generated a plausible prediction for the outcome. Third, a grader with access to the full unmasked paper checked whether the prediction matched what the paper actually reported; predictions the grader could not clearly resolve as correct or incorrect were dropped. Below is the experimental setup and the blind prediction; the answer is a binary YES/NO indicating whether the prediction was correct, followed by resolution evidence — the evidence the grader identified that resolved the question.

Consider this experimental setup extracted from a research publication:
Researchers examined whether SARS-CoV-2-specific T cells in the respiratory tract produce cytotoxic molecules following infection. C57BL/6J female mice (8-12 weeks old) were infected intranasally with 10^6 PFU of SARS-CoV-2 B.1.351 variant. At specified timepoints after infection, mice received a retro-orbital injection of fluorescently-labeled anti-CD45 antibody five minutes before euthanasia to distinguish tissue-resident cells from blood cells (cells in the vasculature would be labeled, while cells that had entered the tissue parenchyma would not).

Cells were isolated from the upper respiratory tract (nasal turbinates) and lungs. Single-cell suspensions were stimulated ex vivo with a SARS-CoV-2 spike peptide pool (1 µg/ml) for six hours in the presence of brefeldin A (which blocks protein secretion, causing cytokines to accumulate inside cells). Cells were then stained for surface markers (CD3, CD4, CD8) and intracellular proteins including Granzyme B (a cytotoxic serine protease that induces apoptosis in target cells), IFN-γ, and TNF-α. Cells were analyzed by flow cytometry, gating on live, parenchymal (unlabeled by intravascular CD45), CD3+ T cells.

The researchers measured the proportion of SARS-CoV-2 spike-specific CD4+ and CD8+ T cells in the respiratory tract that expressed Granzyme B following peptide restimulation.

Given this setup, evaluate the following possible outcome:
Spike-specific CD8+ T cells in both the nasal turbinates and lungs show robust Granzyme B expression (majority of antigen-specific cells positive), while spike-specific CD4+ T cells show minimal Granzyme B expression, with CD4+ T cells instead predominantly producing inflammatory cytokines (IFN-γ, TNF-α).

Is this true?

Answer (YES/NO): NO